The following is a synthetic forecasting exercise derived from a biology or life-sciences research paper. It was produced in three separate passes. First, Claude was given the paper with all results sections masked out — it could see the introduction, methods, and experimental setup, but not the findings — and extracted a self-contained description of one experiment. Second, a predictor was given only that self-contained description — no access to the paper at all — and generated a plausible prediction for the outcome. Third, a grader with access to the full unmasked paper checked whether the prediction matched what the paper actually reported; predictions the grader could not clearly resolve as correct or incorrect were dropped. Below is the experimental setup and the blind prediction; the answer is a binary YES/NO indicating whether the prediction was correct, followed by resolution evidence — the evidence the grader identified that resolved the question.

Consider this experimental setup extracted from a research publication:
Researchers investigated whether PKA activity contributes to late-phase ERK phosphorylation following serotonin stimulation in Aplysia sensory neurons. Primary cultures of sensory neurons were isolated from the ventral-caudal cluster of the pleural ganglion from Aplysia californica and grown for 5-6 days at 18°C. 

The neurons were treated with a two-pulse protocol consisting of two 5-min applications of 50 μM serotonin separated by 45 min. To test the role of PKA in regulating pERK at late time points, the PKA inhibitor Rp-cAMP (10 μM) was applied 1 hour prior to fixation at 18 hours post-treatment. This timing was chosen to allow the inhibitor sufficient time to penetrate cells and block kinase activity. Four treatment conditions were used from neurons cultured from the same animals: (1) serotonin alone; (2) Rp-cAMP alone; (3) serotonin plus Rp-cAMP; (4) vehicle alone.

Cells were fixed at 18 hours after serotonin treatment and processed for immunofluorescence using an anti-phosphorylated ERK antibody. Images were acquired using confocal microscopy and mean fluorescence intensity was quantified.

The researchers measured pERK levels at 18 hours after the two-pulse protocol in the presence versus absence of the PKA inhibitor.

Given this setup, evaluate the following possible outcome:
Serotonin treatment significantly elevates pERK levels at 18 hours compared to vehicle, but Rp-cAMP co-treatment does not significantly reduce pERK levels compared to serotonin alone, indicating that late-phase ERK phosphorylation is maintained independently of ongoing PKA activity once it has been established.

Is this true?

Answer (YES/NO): NO